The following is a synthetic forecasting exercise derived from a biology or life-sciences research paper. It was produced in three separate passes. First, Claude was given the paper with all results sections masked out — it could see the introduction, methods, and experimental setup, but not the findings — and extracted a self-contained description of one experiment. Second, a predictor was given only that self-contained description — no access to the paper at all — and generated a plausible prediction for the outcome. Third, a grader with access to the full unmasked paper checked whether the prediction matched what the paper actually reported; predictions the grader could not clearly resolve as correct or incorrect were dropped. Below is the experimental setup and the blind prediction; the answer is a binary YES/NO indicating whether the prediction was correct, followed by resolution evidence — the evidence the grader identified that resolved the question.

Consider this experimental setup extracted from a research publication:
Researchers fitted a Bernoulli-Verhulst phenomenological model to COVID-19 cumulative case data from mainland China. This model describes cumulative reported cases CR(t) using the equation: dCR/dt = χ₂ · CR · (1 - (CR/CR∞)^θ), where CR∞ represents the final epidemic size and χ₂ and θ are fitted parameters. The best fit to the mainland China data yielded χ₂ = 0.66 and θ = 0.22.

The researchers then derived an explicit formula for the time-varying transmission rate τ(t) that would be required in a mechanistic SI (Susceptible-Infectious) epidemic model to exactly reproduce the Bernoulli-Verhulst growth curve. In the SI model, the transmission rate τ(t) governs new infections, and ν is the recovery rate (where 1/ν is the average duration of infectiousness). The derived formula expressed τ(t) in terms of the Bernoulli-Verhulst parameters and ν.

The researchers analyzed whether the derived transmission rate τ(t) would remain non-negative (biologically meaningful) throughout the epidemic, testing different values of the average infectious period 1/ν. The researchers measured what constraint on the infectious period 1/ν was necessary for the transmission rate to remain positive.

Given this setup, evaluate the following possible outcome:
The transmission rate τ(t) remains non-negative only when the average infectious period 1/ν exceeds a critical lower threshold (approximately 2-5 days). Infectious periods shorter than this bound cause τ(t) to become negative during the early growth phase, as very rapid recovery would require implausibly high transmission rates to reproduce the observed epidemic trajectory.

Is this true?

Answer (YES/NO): NO